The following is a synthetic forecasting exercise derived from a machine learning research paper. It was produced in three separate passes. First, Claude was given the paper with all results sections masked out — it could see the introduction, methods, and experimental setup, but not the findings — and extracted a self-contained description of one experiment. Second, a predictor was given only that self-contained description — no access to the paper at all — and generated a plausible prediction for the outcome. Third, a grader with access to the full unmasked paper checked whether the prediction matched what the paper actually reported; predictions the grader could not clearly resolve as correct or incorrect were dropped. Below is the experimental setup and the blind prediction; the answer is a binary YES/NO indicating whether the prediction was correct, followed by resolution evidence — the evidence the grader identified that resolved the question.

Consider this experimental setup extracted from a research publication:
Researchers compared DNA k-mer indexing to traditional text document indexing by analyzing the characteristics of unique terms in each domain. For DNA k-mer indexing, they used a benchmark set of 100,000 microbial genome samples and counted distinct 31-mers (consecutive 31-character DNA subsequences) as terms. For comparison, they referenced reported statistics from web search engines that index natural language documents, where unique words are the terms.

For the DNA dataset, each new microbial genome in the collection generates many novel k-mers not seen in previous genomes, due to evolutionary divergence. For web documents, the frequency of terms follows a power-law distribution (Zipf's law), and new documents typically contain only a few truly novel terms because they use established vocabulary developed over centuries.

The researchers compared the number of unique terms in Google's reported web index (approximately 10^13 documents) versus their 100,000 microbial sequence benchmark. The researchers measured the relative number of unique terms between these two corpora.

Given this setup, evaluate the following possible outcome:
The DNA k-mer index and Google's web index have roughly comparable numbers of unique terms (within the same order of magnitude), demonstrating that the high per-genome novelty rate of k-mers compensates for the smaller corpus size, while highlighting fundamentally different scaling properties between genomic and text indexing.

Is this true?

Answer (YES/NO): NO